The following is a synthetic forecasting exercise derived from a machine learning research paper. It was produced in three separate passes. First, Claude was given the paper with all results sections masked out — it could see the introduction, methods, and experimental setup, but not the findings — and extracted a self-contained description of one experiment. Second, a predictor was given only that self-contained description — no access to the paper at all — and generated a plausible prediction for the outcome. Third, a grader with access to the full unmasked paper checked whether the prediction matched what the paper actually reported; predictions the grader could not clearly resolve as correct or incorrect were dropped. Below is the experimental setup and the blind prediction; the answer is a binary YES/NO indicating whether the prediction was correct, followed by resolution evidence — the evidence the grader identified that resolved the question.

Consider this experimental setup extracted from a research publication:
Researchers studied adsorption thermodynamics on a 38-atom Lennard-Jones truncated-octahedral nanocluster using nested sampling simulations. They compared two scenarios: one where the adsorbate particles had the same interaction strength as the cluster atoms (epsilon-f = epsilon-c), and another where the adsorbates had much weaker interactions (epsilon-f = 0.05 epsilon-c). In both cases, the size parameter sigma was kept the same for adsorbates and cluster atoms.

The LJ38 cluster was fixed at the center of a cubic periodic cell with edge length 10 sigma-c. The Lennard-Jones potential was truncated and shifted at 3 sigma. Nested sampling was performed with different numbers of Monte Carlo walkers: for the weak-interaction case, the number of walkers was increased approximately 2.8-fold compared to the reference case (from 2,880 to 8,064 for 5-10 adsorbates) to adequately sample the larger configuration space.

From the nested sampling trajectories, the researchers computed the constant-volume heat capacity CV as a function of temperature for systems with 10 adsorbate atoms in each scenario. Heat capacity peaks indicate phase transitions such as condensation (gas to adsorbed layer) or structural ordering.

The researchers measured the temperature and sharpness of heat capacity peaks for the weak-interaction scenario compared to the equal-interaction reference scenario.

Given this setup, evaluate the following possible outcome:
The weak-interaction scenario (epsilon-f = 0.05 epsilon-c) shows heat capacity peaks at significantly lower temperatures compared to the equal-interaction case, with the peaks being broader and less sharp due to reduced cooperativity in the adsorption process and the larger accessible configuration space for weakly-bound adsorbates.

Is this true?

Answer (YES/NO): YES